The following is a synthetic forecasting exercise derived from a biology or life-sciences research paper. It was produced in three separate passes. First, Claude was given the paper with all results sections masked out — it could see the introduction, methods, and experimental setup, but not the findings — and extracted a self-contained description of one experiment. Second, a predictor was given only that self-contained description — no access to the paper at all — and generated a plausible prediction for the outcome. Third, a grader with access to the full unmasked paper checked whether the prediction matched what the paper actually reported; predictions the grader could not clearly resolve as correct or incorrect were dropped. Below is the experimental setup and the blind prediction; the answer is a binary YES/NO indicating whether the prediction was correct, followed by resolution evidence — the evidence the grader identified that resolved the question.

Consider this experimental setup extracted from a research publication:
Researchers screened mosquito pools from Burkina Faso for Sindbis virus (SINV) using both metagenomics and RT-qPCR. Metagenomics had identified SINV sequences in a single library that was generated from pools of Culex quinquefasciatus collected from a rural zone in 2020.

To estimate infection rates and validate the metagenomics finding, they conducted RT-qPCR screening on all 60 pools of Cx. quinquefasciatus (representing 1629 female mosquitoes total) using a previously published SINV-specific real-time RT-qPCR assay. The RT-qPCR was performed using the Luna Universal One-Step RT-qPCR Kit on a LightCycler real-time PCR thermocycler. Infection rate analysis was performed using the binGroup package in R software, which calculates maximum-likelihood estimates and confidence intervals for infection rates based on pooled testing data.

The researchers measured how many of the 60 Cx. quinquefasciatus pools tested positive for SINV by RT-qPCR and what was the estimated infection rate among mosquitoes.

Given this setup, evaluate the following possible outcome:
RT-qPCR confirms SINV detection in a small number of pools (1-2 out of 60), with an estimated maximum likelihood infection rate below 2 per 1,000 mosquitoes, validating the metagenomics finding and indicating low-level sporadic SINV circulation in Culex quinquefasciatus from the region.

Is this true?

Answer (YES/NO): NO